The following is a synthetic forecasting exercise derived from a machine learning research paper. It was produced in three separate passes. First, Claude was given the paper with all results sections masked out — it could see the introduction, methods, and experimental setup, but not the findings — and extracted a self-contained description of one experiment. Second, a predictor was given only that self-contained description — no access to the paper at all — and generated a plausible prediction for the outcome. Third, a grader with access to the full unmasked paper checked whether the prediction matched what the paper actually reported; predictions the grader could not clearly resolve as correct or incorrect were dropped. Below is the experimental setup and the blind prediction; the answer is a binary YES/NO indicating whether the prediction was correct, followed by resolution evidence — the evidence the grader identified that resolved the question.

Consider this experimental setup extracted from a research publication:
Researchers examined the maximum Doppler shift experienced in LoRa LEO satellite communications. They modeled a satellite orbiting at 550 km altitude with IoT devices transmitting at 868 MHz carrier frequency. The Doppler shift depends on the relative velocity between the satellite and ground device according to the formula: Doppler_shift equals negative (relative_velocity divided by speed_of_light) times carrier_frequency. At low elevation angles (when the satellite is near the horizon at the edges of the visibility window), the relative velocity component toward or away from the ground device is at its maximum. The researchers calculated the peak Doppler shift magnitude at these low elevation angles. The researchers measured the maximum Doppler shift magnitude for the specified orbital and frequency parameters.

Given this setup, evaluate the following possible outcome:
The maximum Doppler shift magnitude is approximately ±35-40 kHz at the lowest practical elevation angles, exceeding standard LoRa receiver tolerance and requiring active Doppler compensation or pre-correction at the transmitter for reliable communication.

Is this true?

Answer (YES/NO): NO